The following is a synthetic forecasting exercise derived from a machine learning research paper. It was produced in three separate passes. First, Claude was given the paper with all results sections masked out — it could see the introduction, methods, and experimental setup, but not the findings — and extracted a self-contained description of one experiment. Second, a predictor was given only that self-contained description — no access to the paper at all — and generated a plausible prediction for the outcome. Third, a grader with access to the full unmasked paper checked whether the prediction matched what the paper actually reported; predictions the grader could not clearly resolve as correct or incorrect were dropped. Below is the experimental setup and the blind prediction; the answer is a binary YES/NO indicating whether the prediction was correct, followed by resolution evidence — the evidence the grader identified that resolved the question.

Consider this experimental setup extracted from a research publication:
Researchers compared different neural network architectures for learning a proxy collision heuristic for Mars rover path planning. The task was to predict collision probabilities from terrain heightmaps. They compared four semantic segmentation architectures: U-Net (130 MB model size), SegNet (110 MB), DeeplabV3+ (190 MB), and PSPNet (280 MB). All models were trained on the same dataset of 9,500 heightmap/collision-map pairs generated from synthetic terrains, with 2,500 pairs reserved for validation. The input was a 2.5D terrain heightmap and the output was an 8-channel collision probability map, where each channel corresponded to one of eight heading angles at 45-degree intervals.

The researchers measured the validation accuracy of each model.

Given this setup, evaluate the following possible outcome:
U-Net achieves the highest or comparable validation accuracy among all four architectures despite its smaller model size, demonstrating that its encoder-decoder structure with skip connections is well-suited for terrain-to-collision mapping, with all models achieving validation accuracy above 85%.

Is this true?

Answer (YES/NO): NO